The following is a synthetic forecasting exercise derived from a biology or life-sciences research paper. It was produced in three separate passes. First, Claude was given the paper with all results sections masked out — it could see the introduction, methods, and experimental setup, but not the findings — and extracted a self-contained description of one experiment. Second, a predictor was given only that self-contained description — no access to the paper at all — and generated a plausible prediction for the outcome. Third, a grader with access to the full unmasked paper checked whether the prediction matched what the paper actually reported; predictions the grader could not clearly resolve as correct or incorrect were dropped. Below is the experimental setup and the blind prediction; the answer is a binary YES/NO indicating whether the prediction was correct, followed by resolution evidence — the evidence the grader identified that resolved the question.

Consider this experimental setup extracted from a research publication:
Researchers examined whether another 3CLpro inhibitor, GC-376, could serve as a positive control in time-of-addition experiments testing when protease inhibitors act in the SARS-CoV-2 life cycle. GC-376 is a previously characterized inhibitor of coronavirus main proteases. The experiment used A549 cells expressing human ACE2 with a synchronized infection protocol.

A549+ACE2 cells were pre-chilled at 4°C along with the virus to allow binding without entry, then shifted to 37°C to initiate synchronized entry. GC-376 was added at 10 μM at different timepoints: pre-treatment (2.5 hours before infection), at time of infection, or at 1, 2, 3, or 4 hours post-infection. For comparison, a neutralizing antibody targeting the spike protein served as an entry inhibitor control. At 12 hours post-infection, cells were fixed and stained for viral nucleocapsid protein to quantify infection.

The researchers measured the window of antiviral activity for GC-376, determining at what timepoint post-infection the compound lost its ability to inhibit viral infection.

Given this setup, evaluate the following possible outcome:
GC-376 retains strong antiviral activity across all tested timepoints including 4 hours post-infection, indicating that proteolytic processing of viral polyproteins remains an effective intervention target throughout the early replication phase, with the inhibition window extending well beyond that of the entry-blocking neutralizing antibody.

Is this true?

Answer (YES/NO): NO